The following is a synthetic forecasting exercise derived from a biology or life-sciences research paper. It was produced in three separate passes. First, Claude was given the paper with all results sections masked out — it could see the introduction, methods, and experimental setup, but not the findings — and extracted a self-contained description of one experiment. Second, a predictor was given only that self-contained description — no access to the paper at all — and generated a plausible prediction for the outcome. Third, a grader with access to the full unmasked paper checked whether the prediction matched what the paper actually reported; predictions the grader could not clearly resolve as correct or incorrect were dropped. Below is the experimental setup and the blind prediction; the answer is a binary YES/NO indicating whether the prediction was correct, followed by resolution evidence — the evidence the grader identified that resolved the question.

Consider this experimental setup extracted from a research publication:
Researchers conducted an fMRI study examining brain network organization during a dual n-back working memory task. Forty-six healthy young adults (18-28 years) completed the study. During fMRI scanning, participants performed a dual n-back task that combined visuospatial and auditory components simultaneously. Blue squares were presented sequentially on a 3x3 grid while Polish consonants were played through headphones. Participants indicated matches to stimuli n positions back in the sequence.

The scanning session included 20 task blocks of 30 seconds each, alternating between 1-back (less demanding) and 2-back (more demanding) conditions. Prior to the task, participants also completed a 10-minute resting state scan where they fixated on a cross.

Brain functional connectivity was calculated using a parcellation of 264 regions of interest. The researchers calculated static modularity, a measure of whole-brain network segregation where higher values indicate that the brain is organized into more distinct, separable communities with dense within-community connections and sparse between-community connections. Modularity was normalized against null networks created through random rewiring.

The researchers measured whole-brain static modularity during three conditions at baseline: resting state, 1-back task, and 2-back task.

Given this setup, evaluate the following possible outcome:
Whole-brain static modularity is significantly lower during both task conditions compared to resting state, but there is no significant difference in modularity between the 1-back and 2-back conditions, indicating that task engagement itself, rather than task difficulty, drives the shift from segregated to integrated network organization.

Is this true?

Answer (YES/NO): NO